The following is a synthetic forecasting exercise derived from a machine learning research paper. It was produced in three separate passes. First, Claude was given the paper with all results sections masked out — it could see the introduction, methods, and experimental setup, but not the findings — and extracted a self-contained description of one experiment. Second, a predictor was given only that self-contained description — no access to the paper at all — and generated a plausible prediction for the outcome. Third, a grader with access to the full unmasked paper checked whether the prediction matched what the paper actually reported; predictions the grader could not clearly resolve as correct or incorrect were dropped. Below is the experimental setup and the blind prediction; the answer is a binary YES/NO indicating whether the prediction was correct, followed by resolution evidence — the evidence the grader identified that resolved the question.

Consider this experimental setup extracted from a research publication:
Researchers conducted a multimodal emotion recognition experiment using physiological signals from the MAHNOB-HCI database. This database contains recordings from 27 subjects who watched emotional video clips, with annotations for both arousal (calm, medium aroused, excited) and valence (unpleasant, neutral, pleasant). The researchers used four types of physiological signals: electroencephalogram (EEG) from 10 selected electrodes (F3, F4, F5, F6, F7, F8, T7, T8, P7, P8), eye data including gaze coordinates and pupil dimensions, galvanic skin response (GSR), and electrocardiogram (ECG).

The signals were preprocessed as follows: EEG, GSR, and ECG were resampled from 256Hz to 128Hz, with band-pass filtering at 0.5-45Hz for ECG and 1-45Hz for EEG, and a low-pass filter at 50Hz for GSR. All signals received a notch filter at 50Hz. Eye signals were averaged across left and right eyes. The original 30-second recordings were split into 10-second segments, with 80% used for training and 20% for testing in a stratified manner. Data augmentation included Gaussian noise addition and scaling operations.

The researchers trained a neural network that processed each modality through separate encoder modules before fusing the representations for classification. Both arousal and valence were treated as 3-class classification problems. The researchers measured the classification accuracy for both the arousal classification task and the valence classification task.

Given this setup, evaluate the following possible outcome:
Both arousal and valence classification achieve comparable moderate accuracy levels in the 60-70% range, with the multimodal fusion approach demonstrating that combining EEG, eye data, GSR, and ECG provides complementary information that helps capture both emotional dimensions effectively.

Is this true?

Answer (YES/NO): NO